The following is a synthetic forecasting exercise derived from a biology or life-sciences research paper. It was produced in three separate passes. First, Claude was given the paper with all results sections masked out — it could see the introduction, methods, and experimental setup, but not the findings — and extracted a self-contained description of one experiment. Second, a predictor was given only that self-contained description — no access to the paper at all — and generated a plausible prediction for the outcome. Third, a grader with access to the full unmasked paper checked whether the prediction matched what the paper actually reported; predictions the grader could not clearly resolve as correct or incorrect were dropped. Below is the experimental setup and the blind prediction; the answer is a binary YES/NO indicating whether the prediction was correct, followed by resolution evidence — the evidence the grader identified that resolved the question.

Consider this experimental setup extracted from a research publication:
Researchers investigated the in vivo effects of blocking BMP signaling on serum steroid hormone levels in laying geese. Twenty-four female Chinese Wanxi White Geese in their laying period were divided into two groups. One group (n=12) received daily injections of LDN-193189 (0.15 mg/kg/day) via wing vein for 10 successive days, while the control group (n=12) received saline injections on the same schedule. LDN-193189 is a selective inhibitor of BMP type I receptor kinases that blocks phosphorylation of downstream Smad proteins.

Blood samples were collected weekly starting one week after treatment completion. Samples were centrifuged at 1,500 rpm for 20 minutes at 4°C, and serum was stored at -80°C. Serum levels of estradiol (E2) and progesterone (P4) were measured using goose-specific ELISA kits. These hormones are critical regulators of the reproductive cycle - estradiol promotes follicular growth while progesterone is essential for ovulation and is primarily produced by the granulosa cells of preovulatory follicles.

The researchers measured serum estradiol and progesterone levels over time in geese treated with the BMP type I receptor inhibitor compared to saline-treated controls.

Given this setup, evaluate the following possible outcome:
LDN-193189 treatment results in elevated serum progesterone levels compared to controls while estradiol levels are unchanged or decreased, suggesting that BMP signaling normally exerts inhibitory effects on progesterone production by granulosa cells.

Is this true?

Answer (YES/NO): NO